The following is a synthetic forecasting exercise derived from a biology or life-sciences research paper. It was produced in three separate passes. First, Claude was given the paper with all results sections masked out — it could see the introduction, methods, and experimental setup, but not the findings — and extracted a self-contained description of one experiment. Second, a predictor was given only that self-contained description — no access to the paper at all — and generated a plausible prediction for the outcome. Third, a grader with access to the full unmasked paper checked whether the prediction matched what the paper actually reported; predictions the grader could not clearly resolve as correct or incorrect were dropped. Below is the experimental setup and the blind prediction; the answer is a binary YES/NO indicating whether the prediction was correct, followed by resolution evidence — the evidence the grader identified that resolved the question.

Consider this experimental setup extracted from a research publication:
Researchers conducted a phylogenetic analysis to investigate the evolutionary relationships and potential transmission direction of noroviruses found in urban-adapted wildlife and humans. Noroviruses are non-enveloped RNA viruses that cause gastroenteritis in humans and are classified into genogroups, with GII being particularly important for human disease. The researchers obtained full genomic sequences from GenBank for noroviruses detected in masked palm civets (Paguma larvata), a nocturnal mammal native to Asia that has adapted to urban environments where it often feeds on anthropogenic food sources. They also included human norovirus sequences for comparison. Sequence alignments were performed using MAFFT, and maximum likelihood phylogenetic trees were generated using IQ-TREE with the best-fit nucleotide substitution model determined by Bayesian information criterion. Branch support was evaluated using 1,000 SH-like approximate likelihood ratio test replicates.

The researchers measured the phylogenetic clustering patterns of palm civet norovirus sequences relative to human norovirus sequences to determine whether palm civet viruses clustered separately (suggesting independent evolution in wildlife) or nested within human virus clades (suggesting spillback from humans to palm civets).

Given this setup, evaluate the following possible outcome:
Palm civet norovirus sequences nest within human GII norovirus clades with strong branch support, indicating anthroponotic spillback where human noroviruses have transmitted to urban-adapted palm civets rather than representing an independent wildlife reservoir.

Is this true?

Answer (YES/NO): YES